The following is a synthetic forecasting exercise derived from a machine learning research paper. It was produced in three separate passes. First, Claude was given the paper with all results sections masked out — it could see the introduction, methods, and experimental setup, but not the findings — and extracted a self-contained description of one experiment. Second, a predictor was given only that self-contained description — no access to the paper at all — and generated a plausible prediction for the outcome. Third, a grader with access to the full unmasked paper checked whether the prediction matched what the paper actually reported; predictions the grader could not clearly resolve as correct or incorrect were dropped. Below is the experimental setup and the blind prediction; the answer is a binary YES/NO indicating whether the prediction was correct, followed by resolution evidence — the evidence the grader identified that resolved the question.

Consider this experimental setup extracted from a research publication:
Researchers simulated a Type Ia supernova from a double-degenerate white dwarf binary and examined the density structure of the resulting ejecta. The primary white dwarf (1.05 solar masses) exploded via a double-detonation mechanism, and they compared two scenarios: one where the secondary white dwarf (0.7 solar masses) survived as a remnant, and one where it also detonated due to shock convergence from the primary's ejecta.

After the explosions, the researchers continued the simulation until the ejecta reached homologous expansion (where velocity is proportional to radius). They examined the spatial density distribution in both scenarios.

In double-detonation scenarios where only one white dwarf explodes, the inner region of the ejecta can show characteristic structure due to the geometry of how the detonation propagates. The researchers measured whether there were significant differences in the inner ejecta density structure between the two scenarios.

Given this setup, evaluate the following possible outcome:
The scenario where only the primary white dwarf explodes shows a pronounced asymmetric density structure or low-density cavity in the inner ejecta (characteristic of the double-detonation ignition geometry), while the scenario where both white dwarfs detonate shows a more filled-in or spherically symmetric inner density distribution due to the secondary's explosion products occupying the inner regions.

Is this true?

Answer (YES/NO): NO